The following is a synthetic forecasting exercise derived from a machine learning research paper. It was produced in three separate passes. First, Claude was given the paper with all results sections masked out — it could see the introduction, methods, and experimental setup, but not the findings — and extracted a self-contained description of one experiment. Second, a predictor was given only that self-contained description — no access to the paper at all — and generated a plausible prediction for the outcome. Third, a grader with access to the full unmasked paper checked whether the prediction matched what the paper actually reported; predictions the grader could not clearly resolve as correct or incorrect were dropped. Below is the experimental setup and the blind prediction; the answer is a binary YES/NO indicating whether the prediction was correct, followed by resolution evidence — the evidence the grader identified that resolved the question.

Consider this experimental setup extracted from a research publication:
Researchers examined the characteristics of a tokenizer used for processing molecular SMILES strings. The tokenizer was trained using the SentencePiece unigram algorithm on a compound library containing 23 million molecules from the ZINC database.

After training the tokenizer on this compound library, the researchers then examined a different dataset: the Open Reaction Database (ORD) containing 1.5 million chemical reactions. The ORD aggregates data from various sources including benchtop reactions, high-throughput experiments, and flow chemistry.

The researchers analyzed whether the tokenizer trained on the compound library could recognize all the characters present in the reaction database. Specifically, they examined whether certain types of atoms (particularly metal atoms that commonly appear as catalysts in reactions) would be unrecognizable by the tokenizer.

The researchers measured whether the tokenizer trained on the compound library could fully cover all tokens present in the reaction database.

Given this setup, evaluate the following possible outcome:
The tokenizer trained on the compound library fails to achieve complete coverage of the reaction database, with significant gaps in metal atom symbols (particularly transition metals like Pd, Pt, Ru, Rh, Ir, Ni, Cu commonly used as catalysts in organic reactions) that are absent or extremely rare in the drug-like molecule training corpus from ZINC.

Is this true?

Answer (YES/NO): YES